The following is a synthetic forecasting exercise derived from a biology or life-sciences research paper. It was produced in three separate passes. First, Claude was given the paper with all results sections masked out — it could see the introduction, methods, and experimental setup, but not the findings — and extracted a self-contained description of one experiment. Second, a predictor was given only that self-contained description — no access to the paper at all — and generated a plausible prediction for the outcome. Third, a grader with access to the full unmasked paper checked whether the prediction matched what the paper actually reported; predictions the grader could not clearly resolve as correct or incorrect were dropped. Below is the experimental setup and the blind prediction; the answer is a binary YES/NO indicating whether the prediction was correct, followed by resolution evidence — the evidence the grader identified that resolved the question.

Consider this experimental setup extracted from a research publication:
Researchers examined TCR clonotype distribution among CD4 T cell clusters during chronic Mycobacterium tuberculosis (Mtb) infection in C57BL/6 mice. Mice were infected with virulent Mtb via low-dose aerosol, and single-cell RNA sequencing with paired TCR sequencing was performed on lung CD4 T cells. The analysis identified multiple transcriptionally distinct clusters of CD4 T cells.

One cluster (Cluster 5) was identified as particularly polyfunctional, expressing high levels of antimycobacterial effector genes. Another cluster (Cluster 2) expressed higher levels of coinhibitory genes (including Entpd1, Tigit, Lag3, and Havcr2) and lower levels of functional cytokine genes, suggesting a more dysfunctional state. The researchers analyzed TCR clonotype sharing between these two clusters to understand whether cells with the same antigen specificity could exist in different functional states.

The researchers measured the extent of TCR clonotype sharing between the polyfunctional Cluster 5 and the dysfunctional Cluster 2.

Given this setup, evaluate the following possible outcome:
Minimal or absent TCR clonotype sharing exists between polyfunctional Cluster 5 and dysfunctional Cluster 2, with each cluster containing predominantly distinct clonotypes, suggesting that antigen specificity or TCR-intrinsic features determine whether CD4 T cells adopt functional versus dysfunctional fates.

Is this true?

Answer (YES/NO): NO